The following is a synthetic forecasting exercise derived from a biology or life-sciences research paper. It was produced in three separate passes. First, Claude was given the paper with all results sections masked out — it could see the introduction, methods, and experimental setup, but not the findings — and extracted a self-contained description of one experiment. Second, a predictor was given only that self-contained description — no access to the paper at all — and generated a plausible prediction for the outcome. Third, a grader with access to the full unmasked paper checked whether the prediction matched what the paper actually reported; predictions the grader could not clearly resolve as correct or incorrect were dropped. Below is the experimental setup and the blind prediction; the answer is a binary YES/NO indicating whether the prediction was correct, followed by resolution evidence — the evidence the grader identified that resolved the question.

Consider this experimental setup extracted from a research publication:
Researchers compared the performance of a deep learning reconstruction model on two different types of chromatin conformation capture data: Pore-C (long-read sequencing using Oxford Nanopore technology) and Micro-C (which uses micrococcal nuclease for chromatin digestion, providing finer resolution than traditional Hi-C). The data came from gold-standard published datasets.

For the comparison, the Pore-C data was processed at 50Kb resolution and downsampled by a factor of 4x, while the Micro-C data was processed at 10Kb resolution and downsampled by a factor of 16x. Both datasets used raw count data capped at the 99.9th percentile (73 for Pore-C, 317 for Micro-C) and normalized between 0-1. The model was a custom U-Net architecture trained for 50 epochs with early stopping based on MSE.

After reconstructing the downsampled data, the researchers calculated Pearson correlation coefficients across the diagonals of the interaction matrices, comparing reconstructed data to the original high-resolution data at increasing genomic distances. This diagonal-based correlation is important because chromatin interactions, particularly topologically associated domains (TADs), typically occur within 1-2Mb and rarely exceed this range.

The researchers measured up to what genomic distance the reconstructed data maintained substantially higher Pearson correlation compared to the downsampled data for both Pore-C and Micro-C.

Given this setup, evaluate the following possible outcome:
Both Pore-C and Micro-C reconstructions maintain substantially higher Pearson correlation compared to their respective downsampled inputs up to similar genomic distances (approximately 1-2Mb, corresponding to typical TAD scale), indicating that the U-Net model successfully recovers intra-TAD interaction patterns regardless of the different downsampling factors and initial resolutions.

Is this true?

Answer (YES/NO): NO